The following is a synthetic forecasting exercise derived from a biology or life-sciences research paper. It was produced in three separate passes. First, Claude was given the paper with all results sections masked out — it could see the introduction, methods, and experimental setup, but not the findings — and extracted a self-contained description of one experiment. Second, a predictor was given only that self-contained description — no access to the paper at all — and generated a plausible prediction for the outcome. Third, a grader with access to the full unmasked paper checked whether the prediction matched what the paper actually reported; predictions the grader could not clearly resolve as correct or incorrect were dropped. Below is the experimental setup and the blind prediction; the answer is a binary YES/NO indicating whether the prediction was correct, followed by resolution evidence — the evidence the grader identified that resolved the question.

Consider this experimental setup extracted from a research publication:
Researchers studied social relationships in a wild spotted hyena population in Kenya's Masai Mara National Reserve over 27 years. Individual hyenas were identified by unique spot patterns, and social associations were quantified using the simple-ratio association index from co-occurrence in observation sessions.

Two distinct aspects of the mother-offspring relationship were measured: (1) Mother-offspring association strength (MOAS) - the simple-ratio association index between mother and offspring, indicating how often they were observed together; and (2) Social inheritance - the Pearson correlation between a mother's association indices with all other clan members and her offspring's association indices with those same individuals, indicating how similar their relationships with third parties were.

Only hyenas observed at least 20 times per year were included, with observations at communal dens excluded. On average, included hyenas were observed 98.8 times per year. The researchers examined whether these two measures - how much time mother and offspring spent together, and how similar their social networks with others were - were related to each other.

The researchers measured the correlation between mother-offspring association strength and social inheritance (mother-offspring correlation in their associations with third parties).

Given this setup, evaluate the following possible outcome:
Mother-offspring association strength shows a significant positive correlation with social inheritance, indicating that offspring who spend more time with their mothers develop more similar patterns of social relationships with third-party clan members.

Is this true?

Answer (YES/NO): YES